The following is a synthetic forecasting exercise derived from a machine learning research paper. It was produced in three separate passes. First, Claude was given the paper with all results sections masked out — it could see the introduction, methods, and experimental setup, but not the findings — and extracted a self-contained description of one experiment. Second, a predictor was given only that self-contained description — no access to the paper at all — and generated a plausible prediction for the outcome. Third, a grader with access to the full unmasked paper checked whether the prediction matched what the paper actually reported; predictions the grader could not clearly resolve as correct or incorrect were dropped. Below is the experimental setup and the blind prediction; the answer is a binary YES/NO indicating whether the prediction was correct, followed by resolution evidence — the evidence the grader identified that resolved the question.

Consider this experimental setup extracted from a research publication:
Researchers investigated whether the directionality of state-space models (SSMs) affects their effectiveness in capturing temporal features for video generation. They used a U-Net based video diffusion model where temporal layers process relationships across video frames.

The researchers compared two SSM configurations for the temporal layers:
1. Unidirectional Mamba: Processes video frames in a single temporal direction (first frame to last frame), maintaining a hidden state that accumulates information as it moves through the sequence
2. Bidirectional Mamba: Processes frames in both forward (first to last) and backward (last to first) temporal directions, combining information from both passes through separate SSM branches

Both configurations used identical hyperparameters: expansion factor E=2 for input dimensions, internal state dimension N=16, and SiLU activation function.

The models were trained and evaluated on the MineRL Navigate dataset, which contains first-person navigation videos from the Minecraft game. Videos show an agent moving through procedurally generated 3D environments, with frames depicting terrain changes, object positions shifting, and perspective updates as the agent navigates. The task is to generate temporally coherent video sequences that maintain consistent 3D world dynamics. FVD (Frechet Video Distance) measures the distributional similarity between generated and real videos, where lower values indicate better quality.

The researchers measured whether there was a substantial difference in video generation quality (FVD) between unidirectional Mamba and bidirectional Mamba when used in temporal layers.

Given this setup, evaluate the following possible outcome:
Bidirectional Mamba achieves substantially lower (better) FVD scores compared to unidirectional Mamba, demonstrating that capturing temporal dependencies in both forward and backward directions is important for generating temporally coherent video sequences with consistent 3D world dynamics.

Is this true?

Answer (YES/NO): YES